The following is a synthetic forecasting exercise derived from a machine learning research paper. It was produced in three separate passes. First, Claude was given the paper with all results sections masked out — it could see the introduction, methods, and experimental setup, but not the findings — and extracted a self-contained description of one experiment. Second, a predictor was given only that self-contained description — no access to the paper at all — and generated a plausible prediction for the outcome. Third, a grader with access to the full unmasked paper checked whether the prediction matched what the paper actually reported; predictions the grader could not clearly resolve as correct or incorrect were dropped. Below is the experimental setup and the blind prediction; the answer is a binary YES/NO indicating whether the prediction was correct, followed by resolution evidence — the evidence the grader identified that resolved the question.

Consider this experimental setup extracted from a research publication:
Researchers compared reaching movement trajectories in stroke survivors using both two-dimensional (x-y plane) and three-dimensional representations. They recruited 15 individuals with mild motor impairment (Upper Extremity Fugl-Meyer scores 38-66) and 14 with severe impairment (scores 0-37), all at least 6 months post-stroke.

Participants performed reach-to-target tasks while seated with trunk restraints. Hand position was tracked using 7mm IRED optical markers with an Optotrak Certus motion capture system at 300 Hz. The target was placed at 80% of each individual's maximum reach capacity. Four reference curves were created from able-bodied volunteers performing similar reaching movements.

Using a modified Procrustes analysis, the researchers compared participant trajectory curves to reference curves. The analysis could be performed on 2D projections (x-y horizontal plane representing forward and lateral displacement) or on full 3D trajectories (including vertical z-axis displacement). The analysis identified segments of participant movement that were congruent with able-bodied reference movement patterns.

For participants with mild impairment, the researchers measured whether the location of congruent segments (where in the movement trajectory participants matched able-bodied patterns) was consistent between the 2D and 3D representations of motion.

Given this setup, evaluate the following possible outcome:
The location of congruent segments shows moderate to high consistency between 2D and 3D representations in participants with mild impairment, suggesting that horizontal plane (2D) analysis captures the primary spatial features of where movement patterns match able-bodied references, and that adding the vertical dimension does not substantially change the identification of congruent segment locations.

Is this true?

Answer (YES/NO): YES